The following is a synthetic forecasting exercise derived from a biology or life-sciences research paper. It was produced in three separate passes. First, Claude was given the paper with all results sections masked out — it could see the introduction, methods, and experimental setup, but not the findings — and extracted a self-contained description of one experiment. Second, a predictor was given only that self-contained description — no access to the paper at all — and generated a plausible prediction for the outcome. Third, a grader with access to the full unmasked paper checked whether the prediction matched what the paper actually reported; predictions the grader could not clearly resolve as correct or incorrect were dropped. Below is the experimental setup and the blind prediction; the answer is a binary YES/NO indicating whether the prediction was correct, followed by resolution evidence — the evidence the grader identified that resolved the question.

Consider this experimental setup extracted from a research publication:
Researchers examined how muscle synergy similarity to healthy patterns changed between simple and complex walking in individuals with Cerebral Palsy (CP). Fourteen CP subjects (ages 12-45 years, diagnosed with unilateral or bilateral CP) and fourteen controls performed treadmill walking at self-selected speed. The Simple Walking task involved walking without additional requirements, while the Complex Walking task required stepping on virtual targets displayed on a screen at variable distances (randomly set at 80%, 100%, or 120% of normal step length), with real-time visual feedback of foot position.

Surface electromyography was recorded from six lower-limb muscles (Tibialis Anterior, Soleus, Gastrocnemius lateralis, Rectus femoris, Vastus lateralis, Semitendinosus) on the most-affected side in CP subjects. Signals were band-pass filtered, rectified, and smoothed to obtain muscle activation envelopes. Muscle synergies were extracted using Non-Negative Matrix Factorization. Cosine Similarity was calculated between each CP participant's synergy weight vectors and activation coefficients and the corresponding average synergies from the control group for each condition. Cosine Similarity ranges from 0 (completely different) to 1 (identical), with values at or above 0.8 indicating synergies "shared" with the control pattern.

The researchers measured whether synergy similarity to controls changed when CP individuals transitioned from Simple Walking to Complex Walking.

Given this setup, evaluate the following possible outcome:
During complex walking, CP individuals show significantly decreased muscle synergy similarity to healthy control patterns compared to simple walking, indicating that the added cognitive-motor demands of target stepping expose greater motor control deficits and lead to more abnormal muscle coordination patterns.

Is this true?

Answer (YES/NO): YES